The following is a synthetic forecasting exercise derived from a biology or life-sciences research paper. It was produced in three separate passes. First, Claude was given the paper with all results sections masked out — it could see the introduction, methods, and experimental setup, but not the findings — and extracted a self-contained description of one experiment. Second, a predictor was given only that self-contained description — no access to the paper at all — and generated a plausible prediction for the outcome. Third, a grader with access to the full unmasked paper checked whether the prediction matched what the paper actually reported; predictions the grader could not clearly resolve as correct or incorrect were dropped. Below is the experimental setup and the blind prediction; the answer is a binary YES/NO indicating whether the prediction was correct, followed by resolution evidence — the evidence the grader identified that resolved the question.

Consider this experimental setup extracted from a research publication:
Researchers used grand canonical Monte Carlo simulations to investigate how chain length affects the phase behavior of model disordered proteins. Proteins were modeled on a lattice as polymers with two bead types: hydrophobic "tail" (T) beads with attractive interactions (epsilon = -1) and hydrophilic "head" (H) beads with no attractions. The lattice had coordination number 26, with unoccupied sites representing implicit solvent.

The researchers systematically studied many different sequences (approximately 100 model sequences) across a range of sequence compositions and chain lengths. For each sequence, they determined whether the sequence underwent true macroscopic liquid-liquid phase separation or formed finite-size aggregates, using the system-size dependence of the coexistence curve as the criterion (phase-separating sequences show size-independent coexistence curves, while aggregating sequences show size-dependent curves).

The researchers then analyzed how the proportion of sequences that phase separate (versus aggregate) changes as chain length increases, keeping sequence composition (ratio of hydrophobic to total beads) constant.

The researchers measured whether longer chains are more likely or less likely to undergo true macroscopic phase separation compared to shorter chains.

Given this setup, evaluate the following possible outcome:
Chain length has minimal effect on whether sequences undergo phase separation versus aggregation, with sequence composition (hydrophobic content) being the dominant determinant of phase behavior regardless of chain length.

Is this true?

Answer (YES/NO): NO